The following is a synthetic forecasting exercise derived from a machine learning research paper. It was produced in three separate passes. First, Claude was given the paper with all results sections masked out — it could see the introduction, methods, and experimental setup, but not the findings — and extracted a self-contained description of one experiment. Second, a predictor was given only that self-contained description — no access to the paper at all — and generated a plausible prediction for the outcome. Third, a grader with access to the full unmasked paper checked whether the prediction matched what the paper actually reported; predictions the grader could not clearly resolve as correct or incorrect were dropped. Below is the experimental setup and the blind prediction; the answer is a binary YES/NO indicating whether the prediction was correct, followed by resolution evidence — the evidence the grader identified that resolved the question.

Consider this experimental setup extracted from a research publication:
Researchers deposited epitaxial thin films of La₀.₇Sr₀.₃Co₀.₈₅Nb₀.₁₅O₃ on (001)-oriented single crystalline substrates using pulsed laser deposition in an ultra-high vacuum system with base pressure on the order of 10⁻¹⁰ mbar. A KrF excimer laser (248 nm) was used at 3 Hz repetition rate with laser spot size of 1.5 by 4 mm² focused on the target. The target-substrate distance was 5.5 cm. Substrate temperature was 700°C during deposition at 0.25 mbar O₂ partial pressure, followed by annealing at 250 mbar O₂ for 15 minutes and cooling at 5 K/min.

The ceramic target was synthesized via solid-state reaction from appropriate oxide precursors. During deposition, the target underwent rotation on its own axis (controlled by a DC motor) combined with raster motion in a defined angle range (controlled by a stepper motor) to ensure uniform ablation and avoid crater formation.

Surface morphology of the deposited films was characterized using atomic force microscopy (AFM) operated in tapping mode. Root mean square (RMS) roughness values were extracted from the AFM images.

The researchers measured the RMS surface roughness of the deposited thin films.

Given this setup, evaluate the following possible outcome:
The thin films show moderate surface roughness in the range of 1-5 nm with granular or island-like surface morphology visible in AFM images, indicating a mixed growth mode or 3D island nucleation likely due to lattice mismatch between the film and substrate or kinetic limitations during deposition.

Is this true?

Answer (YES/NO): NO